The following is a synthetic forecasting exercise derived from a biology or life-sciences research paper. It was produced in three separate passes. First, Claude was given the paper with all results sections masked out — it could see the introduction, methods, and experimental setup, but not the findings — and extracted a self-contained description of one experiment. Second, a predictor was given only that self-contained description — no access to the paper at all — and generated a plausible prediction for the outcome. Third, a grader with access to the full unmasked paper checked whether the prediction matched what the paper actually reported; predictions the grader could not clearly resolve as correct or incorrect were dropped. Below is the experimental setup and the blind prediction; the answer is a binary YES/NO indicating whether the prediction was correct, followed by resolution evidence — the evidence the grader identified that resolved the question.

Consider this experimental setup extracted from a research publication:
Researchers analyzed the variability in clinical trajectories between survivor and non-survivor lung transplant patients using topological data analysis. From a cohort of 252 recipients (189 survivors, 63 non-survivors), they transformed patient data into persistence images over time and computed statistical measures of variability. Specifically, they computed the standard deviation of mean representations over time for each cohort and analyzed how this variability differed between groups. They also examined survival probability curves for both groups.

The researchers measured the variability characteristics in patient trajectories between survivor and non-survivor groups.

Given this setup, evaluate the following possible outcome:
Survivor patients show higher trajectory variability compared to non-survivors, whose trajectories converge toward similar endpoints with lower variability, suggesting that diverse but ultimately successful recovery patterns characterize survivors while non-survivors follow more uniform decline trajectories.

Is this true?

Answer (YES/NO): NO